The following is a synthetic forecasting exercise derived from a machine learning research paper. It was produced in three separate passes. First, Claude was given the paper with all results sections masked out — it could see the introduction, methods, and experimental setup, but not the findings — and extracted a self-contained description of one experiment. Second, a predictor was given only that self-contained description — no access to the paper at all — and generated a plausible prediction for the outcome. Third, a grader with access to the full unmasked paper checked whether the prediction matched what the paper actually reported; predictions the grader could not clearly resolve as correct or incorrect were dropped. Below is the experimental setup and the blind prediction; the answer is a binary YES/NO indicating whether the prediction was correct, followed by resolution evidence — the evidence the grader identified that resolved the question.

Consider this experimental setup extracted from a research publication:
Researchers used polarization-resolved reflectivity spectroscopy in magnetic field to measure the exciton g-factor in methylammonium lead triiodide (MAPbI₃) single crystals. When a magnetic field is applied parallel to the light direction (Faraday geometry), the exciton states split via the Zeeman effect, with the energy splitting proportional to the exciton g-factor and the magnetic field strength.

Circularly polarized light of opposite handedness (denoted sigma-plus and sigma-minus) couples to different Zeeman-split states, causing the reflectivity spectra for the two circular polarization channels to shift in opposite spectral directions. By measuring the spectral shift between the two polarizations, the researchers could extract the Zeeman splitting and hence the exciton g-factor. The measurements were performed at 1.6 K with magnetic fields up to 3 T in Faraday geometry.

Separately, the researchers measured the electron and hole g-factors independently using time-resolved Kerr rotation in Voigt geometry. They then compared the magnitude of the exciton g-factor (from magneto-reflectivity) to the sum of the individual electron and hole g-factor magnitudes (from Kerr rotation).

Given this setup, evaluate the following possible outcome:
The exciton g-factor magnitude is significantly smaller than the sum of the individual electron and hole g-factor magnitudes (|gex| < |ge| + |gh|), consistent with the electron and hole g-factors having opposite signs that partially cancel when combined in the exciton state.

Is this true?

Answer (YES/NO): YES